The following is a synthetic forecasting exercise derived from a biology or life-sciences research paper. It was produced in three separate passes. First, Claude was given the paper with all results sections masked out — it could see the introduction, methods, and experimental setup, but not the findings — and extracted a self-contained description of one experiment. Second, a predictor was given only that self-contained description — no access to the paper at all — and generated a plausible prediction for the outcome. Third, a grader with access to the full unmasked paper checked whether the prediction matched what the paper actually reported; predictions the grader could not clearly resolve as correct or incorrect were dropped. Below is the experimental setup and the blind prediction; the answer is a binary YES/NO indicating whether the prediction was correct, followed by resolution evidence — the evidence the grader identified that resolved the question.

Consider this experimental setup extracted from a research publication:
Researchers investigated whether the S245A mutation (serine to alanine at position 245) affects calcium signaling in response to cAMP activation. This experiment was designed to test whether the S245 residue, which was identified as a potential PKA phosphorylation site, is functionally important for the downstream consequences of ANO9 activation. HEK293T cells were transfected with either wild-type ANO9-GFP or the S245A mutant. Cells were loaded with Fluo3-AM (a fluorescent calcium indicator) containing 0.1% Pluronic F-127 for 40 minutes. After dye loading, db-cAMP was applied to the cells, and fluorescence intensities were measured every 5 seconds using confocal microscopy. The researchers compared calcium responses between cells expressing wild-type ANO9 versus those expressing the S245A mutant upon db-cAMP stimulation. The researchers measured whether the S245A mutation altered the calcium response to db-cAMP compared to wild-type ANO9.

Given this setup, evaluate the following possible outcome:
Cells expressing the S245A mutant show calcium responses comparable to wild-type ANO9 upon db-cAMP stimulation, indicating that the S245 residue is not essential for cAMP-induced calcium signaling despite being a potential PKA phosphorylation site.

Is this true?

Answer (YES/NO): NO